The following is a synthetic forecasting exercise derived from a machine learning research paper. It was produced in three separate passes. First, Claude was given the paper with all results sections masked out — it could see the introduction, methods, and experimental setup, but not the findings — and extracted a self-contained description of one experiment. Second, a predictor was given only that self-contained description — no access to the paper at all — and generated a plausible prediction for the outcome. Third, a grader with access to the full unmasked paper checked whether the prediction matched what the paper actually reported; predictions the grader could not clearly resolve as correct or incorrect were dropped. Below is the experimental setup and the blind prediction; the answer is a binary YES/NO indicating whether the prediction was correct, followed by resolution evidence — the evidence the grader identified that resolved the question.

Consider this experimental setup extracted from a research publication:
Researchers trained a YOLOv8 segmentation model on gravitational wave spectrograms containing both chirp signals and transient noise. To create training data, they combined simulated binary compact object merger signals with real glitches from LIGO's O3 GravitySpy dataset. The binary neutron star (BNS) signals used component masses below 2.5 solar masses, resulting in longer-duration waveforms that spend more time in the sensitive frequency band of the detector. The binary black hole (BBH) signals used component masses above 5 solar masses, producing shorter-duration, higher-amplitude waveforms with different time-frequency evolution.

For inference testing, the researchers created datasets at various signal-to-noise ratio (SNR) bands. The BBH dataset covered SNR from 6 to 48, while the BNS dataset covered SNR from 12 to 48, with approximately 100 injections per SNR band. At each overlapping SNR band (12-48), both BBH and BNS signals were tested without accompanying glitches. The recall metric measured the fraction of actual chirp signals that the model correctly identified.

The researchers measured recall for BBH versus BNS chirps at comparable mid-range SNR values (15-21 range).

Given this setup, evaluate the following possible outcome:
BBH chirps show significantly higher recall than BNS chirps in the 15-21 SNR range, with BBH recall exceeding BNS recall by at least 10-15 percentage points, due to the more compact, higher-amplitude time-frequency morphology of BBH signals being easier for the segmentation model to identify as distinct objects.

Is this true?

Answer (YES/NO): YES